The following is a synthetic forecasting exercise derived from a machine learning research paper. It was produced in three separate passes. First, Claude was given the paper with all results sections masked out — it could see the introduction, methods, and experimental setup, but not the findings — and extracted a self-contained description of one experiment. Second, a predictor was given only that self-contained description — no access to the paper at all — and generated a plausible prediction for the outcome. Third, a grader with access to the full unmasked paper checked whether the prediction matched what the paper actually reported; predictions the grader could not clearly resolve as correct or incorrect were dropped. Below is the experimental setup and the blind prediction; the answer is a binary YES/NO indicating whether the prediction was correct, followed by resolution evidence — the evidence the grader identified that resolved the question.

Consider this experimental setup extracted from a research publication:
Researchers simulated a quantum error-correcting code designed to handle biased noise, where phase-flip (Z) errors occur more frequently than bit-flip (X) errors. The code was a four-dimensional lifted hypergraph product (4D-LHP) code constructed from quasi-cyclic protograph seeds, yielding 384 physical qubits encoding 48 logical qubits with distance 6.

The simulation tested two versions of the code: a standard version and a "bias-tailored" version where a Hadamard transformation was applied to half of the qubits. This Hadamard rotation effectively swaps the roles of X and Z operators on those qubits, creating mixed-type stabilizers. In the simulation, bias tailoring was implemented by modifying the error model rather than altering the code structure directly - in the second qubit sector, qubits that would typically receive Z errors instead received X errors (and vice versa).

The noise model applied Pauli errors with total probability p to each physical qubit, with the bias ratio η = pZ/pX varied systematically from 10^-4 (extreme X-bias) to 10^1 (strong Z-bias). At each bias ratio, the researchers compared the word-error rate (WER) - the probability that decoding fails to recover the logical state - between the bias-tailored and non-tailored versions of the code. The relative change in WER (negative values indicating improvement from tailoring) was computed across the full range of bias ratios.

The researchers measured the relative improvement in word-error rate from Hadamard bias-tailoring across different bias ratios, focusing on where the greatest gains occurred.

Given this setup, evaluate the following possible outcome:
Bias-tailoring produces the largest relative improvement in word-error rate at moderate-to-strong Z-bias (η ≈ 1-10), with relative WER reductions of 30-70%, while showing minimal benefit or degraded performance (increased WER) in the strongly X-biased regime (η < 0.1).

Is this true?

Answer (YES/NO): NO